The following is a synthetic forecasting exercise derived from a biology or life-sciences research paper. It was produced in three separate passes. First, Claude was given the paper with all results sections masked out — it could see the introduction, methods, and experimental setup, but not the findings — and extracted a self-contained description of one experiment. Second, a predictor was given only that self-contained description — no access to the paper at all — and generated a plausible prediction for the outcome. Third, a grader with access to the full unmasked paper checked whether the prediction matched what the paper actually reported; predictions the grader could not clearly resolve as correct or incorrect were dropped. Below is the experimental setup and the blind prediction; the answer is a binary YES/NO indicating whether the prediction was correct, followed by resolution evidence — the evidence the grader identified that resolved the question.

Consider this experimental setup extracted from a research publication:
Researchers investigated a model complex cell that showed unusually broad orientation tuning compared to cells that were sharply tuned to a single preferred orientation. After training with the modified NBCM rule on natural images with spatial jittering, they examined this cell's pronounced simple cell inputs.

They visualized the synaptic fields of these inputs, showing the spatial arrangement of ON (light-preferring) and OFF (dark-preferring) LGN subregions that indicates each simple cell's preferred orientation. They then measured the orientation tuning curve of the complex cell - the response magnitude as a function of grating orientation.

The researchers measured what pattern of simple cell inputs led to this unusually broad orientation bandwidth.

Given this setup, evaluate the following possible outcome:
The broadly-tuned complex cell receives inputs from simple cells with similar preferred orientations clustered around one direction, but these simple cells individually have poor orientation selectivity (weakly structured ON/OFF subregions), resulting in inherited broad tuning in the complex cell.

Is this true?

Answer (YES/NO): NO